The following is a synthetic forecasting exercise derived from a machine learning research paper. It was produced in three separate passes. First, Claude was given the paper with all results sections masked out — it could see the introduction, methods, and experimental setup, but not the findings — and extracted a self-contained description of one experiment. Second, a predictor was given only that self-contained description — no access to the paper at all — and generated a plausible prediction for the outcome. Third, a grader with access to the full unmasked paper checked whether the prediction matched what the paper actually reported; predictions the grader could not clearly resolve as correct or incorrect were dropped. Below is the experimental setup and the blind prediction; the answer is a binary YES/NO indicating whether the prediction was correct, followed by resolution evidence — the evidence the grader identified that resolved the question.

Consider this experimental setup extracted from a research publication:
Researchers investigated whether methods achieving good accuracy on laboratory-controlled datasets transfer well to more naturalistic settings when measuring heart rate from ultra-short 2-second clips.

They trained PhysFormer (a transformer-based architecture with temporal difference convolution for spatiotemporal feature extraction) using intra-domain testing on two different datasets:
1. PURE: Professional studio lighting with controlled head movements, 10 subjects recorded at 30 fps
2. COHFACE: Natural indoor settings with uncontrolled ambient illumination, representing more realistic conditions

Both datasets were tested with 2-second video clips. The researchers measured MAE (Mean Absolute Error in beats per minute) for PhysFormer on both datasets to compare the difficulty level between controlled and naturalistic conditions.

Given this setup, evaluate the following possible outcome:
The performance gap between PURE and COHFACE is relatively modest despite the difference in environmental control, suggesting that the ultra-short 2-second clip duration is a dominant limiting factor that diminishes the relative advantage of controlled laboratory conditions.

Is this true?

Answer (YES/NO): NO